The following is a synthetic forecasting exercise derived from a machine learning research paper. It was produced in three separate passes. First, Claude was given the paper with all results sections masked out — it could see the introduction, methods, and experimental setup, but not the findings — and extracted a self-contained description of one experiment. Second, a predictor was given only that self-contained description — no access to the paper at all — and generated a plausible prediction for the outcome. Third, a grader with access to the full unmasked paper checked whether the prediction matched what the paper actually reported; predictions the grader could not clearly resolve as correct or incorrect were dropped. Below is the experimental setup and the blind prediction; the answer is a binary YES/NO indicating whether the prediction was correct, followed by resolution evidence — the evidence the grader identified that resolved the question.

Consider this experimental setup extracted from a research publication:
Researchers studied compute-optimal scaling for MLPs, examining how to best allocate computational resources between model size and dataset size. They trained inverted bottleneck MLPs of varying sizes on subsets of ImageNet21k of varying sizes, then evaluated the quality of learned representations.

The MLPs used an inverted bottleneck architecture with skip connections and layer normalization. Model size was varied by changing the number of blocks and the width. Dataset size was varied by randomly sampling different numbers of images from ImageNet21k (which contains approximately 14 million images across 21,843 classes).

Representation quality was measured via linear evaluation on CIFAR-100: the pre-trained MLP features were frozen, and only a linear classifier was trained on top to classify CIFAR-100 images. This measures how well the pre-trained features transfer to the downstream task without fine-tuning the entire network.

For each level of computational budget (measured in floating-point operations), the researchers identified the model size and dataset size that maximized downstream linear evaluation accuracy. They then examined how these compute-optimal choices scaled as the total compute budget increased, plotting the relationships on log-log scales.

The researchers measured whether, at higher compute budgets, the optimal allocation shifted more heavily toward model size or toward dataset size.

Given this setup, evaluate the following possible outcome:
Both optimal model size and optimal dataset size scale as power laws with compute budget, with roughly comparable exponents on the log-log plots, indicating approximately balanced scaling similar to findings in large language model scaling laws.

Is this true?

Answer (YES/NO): NO